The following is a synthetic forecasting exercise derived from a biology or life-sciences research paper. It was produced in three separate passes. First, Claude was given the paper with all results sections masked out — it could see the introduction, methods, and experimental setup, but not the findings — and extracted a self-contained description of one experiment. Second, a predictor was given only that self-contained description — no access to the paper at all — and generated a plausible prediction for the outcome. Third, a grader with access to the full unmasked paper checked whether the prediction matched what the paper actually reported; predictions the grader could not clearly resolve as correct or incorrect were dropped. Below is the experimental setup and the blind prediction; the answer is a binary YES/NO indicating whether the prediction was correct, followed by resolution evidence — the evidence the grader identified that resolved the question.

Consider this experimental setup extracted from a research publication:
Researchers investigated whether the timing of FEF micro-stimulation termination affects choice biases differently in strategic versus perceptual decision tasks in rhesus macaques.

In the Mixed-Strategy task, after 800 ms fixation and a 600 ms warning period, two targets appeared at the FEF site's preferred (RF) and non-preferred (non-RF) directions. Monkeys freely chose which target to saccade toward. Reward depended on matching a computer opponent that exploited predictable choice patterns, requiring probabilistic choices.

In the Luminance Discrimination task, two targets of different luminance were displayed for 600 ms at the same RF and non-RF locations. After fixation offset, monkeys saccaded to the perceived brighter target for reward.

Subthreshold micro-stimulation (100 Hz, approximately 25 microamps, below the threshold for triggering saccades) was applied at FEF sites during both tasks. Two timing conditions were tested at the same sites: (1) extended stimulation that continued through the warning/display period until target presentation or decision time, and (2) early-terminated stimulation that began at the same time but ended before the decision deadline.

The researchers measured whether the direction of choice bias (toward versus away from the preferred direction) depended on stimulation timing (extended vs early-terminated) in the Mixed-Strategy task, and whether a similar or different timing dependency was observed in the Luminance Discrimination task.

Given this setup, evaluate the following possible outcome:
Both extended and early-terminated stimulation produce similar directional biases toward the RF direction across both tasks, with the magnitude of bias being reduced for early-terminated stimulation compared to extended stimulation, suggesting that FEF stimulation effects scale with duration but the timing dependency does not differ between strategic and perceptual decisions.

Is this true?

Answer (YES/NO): NO